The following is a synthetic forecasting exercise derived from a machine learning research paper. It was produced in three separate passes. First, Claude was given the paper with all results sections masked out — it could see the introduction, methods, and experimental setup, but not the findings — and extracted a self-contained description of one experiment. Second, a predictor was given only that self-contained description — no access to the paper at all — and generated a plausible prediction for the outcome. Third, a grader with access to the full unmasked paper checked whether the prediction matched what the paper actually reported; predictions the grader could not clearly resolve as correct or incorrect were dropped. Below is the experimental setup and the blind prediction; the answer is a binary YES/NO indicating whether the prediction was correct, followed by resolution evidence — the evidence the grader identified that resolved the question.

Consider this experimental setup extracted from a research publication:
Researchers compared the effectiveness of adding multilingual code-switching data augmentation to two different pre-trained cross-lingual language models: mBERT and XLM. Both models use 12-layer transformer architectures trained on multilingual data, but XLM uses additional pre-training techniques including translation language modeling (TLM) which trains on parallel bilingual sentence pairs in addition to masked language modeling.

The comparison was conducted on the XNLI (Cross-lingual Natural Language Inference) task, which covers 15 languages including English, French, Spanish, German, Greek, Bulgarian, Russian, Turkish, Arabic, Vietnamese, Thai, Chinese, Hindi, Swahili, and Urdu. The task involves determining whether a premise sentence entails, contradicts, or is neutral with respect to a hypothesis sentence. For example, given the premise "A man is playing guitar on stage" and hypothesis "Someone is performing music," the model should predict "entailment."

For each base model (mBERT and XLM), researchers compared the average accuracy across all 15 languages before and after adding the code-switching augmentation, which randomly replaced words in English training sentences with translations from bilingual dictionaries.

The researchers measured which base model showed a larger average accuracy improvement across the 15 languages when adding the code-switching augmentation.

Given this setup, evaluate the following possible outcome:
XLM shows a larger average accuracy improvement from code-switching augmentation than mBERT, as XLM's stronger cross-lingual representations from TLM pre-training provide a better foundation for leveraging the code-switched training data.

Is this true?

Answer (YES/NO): NO